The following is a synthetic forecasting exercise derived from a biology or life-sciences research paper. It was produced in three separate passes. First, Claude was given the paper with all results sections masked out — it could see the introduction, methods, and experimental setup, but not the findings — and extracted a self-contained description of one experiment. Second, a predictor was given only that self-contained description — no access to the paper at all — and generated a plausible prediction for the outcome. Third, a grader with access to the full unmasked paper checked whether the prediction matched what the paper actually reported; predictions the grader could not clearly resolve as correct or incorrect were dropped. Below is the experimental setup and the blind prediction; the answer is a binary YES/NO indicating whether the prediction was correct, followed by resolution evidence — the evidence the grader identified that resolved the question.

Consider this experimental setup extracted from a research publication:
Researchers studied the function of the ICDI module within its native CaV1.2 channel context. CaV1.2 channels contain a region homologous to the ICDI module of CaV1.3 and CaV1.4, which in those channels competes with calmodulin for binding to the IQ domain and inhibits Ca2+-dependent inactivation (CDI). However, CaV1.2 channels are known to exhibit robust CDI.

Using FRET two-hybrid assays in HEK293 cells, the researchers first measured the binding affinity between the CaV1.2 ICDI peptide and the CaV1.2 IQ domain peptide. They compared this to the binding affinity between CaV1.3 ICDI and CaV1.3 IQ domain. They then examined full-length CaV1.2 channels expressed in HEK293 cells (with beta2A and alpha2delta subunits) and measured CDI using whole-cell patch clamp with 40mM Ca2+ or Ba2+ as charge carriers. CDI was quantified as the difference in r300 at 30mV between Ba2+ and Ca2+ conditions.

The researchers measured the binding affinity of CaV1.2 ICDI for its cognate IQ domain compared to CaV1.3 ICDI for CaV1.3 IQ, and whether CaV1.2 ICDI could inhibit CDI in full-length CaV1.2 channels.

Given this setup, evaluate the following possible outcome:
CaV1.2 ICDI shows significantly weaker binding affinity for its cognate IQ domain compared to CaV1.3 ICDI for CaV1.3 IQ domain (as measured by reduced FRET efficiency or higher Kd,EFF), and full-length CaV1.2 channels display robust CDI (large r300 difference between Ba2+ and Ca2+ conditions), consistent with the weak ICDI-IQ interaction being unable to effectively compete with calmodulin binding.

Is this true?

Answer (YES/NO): YES